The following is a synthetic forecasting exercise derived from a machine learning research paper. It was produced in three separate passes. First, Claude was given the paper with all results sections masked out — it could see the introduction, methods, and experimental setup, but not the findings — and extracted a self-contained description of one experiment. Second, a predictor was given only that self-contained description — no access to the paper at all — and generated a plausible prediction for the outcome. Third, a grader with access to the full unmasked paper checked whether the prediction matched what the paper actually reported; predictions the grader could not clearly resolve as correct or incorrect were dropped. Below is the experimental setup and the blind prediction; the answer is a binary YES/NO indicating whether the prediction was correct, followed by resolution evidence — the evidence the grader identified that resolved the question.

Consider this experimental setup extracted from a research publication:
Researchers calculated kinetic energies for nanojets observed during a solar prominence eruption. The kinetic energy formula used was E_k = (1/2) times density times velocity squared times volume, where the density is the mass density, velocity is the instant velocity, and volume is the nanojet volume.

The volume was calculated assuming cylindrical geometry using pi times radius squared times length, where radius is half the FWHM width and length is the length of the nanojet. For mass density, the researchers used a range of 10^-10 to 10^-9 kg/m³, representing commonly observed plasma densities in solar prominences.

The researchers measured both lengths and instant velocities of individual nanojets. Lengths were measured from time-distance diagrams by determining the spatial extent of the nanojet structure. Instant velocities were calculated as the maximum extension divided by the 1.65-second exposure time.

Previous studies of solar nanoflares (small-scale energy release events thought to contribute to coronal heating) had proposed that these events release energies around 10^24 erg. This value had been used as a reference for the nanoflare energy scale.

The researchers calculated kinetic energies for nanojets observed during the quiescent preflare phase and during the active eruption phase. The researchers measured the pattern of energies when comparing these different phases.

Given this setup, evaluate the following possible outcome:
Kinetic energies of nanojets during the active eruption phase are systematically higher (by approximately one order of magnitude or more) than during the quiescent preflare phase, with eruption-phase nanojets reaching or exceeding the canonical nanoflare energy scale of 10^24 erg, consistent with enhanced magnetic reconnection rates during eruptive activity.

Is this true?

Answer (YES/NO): YES